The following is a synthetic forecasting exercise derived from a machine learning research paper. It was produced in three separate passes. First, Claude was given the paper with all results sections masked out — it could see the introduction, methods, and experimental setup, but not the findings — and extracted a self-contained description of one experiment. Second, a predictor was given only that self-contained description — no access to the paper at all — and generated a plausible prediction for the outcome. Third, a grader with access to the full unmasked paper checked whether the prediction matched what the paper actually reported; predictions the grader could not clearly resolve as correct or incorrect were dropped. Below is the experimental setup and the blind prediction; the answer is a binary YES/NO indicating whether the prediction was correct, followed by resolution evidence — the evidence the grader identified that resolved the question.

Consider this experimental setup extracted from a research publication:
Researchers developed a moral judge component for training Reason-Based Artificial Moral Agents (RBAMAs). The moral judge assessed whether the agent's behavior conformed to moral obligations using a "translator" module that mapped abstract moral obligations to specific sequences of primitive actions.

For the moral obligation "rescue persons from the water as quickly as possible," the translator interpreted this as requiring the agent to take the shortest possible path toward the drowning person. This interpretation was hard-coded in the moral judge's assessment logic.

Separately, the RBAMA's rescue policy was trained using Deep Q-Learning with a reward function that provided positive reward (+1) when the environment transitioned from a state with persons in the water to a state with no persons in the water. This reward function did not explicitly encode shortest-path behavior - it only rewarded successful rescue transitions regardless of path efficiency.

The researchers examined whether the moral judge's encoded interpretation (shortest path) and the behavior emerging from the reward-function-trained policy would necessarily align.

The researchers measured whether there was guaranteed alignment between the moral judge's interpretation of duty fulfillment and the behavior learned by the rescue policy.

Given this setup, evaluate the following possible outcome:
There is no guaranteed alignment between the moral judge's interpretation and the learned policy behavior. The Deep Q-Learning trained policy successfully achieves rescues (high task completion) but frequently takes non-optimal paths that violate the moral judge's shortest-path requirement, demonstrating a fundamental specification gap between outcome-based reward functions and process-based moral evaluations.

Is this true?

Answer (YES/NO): NO